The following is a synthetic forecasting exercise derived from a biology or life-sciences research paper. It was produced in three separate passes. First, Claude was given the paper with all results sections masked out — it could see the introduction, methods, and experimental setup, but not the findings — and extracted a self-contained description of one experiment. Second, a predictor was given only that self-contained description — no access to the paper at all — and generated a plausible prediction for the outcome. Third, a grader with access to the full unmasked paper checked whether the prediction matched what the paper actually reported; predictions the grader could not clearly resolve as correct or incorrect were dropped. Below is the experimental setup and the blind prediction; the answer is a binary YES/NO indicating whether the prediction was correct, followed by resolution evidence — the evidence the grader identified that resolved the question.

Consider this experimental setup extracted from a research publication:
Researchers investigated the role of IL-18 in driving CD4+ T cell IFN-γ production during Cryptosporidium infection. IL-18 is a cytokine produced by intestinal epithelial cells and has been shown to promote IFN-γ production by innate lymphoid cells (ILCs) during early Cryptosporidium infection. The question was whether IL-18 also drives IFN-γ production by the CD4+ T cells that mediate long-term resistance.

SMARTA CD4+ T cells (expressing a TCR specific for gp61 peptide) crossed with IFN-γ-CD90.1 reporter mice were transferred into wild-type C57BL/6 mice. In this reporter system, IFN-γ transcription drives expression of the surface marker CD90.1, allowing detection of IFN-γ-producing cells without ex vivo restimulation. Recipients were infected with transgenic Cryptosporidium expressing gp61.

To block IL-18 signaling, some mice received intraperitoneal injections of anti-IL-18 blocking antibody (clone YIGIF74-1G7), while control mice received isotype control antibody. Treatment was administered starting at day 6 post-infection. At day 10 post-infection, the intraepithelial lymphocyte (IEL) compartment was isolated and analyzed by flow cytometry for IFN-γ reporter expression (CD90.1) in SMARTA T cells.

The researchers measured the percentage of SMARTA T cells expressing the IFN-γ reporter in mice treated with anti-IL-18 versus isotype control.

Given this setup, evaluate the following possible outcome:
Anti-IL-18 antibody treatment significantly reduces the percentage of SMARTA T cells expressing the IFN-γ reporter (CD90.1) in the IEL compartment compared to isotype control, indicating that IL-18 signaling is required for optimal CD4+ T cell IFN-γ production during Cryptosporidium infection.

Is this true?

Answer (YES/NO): NO